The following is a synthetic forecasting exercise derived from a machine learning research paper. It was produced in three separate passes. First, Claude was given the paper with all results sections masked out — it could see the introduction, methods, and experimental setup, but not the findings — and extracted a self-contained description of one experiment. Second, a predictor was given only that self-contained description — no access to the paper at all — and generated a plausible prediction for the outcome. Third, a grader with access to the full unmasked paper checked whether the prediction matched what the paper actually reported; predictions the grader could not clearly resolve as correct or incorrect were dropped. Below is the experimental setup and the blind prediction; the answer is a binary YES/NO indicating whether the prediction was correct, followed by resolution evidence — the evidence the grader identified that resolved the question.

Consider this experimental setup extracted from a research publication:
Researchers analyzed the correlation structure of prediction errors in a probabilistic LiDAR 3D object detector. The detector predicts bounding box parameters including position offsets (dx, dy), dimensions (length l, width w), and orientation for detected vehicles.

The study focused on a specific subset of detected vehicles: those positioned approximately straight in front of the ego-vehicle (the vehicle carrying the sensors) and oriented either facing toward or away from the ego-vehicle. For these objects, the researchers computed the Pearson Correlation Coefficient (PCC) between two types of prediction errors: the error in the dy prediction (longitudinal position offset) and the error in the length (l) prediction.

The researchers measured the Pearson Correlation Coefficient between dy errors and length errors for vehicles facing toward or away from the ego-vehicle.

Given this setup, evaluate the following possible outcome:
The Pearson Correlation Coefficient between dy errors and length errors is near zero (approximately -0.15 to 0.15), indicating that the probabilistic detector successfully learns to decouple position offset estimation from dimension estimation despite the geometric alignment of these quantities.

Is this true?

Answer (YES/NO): NO